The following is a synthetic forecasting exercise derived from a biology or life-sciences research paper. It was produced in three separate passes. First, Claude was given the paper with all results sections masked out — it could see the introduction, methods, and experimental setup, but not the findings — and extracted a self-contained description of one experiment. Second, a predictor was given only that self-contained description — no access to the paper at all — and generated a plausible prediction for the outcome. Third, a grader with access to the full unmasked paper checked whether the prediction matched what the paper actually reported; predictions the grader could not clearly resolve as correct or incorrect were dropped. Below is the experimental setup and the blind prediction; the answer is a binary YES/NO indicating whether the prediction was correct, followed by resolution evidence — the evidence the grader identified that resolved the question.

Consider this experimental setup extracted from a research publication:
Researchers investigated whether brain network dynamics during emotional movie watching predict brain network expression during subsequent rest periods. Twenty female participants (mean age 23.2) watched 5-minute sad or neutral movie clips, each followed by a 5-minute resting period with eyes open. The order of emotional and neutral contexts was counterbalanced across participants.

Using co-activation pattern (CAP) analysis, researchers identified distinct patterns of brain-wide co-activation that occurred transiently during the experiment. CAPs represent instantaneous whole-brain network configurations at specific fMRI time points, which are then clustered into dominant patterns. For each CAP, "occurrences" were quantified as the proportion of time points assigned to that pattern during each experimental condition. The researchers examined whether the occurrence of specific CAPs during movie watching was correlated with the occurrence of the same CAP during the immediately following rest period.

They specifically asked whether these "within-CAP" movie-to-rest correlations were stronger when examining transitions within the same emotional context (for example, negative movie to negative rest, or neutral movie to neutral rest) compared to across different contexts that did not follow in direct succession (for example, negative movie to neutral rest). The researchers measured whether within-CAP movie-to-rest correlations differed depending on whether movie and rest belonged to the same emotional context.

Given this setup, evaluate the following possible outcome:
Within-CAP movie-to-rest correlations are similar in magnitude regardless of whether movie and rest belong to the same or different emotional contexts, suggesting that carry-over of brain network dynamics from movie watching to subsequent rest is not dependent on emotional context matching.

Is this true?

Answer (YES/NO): NO